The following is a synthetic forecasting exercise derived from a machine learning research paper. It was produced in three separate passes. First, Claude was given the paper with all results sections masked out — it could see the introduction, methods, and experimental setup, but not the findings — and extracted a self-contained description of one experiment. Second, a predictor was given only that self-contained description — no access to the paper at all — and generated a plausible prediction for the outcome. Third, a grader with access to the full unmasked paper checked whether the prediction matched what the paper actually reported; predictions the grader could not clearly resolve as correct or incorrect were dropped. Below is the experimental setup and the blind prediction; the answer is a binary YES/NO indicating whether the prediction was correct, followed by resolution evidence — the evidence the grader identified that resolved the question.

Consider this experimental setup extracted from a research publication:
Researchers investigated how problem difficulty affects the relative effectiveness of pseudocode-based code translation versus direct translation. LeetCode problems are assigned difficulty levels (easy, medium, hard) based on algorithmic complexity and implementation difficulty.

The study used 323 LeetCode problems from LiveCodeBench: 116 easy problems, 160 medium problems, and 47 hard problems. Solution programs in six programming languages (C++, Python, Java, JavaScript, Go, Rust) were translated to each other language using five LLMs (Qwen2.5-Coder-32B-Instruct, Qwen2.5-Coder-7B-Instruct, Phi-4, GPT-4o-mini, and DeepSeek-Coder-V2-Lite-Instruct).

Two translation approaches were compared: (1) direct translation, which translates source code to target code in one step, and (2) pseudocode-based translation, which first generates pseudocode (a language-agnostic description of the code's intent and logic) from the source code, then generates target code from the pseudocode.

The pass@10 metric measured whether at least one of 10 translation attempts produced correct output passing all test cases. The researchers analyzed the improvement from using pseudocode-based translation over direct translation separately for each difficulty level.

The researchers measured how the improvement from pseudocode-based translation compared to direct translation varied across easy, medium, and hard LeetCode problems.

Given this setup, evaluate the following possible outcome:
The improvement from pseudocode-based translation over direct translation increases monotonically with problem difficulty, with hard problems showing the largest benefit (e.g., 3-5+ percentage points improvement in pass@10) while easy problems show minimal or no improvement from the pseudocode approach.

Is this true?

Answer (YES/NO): NO